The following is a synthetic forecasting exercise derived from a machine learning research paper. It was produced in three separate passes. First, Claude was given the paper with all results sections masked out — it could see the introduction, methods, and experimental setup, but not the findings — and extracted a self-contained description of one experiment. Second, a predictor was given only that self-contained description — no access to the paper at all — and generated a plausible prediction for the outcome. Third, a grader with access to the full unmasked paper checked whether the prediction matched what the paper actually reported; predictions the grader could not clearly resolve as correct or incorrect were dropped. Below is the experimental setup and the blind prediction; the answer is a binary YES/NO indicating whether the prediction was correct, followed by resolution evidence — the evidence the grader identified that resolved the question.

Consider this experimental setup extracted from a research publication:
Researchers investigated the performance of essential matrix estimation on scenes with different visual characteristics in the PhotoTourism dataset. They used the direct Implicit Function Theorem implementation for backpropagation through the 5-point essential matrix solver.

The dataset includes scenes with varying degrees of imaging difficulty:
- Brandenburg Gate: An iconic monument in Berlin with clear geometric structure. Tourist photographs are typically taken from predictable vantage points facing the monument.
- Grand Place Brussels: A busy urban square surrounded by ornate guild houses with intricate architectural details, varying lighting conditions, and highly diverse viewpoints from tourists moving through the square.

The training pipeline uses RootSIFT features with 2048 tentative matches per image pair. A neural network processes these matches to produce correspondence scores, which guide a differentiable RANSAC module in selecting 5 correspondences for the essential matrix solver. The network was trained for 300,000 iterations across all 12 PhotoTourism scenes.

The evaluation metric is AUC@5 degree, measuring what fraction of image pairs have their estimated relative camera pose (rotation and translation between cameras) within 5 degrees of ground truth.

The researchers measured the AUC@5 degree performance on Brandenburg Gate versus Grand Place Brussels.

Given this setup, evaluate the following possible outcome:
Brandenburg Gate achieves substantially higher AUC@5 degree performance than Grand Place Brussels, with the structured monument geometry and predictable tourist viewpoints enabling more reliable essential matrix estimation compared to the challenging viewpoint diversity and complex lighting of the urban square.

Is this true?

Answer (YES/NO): YES